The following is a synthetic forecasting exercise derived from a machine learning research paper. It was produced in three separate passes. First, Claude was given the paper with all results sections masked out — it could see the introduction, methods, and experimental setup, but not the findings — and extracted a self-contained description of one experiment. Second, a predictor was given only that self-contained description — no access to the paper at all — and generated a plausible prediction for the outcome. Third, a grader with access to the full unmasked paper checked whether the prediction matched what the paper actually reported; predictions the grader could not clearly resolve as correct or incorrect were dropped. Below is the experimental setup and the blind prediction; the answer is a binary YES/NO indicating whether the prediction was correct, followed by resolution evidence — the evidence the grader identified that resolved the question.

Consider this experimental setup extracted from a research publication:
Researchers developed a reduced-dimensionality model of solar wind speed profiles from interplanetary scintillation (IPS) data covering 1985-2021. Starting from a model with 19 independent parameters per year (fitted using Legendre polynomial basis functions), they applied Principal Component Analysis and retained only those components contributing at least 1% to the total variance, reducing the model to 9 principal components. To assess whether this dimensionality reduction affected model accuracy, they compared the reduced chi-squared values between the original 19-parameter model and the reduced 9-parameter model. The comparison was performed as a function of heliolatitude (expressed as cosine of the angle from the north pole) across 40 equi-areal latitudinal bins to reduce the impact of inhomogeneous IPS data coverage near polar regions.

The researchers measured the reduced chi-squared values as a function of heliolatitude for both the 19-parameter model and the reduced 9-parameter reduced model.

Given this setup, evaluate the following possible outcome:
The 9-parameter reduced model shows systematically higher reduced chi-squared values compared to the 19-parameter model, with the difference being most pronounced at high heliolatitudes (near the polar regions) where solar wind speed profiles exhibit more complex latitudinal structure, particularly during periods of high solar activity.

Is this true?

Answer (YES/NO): NO